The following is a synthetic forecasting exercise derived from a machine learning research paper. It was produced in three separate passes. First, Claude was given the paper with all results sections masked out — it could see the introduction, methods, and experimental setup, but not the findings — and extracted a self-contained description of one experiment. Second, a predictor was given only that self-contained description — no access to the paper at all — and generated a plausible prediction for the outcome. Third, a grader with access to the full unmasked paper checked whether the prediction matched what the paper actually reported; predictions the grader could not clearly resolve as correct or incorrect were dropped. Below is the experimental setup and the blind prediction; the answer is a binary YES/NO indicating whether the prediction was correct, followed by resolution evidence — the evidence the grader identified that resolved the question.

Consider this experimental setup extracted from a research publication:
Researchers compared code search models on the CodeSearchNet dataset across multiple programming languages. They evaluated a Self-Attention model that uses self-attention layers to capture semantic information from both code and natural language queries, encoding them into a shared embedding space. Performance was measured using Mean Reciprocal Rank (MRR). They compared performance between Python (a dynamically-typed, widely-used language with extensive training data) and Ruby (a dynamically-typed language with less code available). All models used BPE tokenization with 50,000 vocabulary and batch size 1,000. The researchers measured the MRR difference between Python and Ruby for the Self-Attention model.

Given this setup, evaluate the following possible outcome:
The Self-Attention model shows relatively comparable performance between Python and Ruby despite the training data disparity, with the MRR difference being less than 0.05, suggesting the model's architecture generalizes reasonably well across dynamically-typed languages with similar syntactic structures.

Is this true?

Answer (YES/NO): NO